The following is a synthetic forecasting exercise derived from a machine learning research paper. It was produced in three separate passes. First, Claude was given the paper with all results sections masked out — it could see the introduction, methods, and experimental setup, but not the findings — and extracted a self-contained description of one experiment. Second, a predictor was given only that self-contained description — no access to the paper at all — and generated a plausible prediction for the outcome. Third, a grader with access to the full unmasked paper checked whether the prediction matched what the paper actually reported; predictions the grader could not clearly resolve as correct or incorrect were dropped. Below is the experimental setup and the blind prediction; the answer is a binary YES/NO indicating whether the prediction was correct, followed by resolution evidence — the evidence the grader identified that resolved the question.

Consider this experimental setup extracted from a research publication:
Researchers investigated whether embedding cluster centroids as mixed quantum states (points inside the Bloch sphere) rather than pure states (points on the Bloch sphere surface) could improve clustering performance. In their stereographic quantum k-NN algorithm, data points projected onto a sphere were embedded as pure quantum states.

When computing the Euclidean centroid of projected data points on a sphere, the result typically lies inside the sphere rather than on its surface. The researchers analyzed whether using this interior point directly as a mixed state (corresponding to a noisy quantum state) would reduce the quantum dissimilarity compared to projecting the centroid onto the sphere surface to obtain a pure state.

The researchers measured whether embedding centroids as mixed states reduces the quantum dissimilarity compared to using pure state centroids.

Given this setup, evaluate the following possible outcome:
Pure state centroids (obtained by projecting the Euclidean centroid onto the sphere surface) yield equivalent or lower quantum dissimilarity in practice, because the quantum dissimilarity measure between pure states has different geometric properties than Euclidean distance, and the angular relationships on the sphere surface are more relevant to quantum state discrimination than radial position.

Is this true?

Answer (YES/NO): YES